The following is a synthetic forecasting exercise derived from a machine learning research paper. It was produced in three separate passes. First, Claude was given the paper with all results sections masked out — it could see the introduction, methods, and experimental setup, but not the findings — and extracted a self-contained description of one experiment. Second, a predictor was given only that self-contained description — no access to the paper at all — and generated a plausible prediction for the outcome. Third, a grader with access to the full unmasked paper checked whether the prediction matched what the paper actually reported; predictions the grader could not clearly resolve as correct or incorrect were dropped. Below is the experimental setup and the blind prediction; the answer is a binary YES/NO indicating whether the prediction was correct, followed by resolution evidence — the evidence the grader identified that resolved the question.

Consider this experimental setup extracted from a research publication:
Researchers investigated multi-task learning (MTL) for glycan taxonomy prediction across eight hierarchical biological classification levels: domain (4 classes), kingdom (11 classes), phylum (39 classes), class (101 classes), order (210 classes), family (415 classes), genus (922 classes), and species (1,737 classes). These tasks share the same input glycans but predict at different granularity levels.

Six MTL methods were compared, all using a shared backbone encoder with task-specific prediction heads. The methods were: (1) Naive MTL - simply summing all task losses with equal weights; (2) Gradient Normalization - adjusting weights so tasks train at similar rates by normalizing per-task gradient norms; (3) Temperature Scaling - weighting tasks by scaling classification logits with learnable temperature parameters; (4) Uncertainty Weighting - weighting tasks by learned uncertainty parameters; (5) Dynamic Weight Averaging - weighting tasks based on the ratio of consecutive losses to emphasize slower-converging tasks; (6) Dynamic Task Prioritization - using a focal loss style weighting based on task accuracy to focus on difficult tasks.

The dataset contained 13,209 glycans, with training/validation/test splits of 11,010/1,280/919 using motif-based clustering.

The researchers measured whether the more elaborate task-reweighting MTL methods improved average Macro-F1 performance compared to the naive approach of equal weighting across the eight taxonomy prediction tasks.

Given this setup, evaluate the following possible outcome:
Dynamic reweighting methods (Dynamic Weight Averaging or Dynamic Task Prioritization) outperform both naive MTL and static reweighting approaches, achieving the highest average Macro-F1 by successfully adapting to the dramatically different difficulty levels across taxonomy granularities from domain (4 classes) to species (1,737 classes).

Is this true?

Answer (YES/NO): NO